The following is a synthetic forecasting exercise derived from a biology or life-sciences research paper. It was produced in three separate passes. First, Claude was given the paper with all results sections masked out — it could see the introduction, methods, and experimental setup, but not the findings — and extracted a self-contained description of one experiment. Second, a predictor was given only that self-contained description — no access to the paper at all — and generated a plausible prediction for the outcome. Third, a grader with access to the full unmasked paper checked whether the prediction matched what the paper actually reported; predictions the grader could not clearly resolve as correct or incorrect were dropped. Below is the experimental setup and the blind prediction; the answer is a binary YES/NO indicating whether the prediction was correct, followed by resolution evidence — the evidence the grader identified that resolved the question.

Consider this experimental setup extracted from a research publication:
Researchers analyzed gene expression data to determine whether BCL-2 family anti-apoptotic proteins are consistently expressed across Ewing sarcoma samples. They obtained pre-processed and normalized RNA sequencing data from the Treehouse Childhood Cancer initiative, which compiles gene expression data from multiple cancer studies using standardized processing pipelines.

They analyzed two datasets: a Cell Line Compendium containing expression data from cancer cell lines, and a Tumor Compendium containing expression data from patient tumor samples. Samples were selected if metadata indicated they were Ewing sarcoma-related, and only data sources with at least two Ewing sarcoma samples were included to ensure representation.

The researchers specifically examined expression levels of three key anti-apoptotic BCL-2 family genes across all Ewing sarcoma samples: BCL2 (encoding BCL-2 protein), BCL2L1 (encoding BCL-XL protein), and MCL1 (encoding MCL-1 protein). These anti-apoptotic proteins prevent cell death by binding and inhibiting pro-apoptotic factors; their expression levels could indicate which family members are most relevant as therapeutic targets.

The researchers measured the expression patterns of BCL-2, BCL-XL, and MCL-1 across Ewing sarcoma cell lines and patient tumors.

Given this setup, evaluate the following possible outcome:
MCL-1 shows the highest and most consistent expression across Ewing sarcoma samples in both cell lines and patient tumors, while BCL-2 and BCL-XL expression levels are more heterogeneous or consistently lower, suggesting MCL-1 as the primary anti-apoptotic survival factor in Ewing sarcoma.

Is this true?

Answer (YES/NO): NO